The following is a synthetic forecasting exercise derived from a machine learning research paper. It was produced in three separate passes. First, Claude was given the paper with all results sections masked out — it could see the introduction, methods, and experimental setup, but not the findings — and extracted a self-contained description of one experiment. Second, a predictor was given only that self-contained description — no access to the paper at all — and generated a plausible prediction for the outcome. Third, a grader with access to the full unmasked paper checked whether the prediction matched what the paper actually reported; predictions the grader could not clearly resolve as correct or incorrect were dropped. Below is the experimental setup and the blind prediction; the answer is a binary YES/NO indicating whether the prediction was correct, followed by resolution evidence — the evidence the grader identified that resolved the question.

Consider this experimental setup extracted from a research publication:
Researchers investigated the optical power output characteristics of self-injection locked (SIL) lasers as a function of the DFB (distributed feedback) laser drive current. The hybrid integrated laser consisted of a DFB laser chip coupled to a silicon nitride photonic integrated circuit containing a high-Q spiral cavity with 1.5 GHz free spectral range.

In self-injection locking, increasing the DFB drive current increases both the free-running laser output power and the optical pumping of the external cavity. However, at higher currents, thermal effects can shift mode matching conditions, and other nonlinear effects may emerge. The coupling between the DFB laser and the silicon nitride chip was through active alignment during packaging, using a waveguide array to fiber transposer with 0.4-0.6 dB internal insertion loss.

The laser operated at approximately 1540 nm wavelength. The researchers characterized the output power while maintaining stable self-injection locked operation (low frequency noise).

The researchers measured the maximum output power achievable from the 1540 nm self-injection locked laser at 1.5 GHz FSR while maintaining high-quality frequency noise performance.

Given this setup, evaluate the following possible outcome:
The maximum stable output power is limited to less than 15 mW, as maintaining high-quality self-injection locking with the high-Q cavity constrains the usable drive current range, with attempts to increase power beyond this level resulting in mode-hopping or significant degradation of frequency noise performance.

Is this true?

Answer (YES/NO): NO